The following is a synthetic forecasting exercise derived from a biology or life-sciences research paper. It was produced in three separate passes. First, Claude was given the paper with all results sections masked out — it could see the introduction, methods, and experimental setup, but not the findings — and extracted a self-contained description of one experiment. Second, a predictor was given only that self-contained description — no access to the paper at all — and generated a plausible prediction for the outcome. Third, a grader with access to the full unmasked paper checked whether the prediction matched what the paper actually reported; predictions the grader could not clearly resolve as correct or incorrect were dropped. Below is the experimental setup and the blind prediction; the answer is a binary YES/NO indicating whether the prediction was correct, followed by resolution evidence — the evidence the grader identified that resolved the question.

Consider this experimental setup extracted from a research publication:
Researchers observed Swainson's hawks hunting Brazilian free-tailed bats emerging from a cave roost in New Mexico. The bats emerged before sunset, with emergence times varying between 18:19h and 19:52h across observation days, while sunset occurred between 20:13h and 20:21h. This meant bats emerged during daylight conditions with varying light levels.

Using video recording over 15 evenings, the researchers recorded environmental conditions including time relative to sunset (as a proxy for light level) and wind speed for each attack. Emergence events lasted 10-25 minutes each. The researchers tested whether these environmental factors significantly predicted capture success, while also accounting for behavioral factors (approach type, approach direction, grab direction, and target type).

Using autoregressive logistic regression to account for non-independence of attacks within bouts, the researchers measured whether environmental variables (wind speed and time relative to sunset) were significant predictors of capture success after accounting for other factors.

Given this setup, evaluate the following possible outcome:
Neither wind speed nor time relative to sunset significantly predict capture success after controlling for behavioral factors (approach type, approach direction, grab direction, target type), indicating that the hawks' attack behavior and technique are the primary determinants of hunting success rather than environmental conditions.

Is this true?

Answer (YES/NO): YES